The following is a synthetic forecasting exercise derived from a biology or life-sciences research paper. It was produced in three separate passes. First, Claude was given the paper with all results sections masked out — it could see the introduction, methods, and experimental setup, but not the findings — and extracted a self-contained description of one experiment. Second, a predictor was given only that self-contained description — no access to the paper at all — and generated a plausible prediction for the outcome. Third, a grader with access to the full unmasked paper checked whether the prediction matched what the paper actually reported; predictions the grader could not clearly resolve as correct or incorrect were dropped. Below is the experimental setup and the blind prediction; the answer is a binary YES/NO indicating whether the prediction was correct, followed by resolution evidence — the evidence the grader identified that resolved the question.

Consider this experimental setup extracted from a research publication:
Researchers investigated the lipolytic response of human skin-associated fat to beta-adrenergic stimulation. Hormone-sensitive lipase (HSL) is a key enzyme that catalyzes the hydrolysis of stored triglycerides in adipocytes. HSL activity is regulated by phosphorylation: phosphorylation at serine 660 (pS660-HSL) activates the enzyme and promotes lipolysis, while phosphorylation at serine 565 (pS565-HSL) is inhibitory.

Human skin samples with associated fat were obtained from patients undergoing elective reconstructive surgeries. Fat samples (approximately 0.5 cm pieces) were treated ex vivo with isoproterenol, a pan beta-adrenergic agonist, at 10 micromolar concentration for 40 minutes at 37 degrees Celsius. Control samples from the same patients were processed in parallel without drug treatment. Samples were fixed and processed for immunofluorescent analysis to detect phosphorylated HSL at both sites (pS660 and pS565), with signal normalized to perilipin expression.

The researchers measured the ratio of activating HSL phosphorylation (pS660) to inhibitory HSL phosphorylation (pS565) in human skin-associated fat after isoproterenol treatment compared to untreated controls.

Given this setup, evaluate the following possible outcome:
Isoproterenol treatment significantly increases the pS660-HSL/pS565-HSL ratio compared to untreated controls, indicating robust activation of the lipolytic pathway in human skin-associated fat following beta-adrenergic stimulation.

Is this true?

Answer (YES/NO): YES